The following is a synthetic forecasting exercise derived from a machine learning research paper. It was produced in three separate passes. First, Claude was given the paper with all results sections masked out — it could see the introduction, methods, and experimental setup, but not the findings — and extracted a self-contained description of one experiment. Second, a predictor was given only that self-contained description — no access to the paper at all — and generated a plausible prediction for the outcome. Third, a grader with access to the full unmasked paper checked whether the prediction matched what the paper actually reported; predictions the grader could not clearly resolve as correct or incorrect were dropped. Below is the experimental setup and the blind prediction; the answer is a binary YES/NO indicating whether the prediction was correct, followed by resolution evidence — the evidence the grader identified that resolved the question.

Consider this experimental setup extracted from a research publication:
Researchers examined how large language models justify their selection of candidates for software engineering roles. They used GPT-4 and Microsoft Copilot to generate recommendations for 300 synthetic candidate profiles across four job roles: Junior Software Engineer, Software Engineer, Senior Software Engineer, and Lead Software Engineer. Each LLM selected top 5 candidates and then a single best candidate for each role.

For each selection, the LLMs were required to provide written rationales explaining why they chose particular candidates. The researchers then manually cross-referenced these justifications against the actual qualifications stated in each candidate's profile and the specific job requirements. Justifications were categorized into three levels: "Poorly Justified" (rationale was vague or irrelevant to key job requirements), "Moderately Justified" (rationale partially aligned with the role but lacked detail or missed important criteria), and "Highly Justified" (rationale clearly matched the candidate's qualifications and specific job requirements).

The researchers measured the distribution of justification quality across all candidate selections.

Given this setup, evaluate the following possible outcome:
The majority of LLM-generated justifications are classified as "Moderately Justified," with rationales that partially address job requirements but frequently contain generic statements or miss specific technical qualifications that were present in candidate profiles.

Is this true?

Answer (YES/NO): NO